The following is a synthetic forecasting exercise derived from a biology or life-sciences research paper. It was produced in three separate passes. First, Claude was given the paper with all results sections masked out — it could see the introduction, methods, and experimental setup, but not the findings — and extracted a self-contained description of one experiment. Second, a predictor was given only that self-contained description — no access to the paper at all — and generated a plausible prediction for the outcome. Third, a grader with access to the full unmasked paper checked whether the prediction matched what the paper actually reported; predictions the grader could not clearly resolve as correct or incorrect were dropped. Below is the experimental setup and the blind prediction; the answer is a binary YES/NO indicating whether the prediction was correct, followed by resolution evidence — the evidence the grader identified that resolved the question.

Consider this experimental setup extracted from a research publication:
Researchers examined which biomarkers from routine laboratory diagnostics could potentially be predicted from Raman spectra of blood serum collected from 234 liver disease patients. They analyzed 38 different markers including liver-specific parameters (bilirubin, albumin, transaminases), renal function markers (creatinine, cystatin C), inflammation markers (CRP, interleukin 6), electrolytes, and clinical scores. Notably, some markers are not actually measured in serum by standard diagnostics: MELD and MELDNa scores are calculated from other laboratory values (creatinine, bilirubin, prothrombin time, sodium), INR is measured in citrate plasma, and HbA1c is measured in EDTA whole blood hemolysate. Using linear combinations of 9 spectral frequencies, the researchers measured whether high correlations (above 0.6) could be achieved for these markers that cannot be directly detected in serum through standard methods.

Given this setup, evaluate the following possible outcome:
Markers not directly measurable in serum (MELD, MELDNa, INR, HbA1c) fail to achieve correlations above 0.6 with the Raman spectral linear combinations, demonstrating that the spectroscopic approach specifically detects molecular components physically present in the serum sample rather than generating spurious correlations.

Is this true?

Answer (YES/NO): NO